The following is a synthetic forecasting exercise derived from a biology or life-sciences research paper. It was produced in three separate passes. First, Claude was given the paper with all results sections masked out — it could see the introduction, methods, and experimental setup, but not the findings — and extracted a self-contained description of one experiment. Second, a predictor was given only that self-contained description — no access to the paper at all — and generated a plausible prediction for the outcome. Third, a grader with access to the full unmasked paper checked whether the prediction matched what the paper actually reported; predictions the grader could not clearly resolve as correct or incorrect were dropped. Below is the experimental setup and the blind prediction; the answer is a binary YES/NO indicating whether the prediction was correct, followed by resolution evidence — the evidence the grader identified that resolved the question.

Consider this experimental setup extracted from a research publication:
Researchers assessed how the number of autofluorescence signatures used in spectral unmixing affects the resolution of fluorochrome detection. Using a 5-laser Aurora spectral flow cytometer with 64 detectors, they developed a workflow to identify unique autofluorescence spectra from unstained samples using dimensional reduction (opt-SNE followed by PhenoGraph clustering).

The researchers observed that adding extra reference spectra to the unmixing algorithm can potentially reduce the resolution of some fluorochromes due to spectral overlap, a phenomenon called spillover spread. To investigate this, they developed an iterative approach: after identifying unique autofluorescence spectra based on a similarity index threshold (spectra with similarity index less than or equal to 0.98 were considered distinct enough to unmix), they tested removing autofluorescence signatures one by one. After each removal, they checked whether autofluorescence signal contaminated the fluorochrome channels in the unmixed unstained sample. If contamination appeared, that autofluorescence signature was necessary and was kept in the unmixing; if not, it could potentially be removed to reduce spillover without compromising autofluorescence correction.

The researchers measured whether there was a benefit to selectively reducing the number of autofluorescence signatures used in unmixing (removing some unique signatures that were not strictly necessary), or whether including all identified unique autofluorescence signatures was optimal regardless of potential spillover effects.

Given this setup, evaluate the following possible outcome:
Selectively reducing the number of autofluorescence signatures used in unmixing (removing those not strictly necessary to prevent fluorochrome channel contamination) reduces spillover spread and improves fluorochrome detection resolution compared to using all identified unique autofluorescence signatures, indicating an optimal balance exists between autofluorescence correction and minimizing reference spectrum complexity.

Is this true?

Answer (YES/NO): YES